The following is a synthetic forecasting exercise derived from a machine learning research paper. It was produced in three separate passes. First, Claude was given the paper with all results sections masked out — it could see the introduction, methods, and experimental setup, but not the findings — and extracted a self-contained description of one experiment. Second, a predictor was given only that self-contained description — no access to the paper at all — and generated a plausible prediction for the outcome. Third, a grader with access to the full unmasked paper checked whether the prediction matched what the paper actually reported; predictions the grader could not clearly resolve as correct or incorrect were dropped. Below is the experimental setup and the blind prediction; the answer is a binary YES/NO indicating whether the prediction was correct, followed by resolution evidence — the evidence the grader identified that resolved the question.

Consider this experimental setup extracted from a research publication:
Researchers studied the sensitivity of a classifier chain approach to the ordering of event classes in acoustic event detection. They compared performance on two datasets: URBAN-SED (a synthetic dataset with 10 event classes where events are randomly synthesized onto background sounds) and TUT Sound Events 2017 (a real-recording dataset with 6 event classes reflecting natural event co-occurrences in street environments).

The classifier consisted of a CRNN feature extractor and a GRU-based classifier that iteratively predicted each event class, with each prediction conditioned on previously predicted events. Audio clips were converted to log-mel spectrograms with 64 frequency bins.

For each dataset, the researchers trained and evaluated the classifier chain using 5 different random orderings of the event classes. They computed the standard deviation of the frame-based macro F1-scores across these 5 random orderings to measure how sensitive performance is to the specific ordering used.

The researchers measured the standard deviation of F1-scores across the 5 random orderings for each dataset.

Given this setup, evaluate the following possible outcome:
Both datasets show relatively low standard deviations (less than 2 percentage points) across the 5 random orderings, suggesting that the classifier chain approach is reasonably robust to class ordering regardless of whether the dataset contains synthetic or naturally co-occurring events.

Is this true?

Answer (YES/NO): NO